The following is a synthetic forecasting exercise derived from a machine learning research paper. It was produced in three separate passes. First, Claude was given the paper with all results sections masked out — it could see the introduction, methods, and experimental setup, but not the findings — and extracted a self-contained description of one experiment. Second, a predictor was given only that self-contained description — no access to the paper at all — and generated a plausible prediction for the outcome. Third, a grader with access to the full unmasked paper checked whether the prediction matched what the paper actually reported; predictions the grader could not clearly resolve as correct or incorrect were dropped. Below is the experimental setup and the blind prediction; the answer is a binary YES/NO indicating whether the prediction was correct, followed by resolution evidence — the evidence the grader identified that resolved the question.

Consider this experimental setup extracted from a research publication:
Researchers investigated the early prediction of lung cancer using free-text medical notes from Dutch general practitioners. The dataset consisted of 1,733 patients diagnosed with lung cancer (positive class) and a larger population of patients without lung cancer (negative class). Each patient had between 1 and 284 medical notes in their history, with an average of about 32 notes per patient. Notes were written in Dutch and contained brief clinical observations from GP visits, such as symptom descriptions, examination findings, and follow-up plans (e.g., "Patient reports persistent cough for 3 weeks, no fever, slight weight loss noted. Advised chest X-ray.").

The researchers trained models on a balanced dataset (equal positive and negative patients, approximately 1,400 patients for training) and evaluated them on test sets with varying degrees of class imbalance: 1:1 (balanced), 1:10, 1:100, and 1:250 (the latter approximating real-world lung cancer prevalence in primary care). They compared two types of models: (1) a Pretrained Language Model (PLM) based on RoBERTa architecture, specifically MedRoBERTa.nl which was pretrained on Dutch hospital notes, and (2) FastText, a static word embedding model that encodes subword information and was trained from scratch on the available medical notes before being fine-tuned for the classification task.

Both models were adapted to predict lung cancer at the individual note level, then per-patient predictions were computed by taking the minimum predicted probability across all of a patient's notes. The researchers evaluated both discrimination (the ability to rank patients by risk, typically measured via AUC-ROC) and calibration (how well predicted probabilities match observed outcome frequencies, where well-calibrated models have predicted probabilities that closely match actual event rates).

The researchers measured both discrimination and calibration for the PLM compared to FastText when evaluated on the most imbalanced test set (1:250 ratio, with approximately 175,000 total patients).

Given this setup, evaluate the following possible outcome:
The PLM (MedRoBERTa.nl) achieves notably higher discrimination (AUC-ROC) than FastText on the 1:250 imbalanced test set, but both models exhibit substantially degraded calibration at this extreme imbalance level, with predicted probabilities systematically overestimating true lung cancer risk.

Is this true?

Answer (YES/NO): NO